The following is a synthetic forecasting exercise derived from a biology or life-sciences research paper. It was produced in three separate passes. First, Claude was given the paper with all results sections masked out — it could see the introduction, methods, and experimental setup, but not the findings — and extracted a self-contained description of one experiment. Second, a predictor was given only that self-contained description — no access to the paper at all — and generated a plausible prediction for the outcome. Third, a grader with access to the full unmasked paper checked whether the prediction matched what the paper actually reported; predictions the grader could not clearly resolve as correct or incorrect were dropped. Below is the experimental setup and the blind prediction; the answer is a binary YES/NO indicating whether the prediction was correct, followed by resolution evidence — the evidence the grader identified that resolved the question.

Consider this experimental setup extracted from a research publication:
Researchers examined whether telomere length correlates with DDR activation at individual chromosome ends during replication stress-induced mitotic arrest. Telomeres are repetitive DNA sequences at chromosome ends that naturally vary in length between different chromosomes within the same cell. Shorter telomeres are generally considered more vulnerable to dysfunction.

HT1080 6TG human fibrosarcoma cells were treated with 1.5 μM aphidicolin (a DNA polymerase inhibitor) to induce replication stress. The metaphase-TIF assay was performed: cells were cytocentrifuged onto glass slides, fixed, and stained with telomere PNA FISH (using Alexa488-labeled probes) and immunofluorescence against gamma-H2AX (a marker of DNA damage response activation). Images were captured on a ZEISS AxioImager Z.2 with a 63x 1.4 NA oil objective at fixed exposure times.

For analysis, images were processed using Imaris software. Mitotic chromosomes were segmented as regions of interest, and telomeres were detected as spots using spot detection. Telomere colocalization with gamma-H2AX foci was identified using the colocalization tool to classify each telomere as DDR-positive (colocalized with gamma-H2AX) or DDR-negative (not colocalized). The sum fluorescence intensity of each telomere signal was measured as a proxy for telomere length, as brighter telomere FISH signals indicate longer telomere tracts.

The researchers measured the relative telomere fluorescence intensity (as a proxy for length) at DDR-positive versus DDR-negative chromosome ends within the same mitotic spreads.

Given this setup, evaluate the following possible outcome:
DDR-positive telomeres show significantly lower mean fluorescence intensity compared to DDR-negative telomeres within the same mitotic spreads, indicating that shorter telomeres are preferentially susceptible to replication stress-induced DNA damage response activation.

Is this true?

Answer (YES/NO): NO